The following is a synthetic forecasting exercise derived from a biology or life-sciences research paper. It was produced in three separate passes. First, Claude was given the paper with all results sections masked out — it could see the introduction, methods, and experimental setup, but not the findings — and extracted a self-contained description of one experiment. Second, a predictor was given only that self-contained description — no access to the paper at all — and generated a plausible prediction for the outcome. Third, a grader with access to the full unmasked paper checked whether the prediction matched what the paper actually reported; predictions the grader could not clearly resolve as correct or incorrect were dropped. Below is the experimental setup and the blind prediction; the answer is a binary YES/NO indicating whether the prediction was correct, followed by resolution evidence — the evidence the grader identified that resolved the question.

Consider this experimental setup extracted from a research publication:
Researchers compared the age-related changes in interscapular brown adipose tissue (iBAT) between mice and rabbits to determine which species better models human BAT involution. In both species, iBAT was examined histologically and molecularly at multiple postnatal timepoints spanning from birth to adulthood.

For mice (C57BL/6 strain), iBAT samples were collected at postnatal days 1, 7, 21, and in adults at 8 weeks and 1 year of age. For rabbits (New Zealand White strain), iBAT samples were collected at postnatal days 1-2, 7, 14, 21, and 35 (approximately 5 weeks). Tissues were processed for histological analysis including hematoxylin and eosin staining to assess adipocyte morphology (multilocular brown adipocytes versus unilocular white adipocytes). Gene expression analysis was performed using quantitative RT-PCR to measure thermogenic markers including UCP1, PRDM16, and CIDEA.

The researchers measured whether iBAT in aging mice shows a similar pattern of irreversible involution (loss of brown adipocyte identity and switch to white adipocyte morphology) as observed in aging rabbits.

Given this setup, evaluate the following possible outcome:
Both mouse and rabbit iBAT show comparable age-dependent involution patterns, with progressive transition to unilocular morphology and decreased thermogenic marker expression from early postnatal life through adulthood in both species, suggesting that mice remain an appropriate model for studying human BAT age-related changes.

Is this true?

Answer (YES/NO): NO